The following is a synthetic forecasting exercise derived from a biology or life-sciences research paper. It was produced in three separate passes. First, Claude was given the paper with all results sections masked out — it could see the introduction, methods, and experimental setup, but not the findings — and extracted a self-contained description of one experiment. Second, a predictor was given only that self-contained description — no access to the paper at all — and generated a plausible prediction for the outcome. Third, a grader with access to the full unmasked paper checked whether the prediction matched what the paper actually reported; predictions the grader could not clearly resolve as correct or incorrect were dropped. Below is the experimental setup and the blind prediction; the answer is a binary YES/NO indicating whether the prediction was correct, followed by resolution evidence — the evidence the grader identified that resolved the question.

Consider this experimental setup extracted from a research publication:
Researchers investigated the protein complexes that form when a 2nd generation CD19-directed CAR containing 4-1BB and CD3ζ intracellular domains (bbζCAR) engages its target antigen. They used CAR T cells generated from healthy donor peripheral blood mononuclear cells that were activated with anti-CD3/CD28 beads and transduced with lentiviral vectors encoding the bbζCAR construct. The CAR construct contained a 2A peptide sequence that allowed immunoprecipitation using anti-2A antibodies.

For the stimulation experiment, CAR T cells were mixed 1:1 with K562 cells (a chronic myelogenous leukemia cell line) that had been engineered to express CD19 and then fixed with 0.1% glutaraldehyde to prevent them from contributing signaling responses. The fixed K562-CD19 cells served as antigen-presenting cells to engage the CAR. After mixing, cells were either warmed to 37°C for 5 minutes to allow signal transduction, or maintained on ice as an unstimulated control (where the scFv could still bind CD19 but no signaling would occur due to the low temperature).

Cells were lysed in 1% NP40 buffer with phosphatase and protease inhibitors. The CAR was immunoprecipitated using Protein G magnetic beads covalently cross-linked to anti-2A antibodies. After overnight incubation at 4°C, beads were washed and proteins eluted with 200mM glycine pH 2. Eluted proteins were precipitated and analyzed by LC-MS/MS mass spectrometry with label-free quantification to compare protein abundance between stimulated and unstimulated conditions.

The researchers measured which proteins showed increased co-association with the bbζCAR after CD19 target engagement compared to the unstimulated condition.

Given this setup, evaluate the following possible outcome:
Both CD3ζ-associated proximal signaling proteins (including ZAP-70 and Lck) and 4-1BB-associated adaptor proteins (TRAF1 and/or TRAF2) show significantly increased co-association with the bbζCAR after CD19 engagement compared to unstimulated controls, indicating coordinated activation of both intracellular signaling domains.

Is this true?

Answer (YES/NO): NO